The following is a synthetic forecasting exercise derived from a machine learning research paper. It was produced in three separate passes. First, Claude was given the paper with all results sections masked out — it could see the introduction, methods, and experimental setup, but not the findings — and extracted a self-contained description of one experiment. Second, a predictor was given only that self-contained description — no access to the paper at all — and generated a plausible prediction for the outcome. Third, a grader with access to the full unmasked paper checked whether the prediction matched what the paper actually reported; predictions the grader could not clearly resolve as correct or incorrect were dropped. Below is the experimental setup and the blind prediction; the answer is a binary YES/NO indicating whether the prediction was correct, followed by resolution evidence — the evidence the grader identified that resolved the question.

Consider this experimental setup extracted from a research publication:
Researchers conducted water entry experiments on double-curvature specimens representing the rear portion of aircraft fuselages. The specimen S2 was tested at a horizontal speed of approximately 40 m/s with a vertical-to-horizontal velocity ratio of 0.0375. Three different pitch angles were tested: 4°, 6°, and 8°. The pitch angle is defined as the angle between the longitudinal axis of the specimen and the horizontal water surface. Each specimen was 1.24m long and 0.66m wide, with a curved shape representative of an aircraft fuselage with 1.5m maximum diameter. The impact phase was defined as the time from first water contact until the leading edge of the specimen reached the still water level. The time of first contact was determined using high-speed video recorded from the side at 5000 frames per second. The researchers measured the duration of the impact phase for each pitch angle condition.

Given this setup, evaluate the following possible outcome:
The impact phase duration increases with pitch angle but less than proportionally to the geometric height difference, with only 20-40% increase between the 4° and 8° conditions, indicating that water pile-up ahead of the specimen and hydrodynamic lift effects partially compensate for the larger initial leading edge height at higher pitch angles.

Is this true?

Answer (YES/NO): NO